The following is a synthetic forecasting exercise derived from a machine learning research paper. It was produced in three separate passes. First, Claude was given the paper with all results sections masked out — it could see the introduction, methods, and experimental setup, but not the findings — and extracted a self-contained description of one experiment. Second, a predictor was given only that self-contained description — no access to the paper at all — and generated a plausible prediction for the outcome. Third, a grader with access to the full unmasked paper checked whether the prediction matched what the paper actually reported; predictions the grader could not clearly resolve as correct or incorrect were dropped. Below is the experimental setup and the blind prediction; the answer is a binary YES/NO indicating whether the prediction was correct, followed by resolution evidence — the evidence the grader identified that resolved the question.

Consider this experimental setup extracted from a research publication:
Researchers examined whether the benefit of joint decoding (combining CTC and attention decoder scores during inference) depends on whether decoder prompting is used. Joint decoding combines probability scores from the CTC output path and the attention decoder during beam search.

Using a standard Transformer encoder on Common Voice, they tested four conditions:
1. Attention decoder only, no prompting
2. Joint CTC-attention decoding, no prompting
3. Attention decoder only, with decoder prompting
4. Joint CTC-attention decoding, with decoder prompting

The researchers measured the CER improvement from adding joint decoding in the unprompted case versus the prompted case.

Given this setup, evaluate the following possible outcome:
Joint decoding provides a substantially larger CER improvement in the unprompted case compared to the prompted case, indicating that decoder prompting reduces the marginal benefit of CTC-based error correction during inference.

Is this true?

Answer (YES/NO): YES